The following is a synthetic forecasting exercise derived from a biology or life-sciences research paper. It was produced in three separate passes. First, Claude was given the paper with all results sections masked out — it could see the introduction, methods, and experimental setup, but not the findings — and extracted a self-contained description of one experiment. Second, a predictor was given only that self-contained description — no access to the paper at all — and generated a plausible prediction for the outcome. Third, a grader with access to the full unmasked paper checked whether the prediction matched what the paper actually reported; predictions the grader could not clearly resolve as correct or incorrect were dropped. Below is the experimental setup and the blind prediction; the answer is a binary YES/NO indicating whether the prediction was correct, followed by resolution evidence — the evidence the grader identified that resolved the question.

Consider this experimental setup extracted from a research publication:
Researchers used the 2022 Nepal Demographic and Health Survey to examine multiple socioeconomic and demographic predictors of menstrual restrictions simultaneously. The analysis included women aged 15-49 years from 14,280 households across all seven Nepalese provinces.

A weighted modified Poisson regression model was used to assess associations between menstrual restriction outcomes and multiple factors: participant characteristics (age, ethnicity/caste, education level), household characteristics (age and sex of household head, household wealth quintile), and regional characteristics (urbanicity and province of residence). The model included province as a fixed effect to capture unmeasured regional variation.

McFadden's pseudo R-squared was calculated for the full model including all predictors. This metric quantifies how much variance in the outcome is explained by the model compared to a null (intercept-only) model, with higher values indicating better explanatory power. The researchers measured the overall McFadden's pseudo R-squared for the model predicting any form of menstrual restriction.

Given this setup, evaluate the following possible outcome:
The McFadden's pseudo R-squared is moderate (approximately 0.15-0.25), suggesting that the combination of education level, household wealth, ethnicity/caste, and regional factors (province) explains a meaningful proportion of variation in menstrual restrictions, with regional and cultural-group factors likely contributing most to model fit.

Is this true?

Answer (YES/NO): NO